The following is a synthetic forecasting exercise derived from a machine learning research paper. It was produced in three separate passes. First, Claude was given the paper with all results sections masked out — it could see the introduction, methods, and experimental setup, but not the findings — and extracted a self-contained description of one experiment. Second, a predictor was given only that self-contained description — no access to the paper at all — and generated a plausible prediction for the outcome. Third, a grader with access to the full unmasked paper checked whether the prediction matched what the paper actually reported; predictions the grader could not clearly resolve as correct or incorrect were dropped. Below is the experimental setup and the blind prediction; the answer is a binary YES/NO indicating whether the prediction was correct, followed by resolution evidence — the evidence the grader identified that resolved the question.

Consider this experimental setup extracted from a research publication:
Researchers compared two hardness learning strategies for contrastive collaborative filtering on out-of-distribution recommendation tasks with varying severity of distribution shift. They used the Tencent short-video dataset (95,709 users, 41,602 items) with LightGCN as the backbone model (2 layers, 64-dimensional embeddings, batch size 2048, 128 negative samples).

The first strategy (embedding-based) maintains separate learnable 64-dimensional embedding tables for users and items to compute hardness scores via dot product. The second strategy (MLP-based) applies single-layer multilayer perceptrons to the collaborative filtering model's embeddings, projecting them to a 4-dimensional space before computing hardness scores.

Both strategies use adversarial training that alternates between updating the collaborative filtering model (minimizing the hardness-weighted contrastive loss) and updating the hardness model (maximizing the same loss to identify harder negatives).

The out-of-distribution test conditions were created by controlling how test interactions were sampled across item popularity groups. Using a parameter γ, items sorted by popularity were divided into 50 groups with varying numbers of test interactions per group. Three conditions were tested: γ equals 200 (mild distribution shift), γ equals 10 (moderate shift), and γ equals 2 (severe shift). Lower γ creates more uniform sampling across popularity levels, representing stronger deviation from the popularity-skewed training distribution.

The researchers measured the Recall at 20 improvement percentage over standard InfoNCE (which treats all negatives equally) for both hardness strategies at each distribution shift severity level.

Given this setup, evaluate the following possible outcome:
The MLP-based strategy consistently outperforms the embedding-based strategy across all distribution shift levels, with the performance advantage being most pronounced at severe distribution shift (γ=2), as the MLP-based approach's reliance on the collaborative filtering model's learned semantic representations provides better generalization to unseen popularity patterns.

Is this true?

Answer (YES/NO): NO